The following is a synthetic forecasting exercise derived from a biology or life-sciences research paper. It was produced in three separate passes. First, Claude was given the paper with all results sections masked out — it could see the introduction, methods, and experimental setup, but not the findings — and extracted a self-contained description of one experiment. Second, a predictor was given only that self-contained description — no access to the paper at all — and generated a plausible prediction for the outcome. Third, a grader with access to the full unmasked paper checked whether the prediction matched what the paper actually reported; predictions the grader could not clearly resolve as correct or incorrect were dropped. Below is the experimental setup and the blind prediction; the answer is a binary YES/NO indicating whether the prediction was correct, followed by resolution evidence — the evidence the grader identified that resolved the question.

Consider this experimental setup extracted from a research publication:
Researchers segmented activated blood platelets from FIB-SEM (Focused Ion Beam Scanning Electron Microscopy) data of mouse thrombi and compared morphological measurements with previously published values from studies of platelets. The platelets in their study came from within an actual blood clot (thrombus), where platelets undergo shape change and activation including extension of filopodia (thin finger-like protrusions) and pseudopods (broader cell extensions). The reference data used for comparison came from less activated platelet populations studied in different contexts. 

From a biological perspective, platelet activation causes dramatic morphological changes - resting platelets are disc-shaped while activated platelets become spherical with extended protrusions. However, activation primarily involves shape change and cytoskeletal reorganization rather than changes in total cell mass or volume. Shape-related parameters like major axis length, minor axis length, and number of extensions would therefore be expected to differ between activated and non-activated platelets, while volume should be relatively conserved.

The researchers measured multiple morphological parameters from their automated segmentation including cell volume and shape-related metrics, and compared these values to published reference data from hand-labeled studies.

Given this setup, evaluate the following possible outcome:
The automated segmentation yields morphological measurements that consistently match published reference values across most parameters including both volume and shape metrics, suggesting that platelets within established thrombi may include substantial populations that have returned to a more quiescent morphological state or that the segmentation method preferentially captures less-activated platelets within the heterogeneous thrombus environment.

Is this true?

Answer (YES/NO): NO